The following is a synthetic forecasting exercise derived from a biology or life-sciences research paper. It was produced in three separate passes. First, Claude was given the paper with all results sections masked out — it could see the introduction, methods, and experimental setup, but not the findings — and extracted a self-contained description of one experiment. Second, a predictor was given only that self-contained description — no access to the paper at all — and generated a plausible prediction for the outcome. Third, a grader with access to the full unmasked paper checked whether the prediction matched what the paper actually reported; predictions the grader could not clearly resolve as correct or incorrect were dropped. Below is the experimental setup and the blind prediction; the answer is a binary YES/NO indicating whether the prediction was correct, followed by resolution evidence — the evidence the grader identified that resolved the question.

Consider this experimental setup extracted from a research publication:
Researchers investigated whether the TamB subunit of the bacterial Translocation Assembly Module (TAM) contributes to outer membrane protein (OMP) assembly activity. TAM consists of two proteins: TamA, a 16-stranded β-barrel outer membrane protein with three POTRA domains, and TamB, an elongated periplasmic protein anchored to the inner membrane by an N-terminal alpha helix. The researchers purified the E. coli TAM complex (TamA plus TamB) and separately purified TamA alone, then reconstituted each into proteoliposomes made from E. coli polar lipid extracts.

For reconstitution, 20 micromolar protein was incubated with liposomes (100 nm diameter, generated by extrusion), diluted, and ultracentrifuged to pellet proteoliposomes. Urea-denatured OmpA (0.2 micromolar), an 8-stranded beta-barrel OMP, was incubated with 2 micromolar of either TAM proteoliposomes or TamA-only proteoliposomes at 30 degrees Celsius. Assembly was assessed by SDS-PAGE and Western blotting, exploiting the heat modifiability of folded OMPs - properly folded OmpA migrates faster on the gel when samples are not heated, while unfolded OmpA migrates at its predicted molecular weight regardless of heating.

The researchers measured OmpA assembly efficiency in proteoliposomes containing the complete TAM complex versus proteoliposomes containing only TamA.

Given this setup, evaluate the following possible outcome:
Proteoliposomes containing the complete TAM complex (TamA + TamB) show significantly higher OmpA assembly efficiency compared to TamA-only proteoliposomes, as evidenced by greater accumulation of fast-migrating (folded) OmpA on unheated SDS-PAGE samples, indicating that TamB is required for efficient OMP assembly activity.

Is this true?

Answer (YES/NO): YES